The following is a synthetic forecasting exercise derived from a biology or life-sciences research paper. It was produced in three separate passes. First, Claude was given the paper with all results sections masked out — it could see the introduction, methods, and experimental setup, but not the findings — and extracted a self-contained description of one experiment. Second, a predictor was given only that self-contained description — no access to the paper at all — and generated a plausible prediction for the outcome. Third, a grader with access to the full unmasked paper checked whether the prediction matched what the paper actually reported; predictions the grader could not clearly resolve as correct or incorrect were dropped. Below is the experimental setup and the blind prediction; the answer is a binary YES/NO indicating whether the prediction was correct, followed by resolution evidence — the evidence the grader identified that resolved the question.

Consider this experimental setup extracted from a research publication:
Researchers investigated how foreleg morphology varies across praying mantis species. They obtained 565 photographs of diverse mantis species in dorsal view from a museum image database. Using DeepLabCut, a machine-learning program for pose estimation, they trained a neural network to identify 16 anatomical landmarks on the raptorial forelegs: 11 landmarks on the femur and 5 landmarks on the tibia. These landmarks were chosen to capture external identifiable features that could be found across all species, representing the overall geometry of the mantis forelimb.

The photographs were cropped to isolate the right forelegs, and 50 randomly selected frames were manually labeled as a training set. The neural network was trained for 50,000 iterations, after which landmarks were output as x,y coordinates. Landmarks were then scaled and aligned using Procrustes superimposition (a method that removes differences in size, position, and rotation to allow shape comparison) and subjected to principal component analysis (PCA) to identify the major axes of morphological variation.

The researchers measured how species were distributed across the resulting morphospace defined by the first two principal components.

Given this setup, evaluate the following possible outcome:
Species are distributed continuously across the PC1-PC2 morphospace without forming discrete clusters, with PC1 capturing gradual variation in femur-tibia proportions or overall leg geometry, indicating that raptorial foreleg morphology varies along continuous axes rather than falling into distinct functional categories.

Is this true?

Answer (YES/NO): NO